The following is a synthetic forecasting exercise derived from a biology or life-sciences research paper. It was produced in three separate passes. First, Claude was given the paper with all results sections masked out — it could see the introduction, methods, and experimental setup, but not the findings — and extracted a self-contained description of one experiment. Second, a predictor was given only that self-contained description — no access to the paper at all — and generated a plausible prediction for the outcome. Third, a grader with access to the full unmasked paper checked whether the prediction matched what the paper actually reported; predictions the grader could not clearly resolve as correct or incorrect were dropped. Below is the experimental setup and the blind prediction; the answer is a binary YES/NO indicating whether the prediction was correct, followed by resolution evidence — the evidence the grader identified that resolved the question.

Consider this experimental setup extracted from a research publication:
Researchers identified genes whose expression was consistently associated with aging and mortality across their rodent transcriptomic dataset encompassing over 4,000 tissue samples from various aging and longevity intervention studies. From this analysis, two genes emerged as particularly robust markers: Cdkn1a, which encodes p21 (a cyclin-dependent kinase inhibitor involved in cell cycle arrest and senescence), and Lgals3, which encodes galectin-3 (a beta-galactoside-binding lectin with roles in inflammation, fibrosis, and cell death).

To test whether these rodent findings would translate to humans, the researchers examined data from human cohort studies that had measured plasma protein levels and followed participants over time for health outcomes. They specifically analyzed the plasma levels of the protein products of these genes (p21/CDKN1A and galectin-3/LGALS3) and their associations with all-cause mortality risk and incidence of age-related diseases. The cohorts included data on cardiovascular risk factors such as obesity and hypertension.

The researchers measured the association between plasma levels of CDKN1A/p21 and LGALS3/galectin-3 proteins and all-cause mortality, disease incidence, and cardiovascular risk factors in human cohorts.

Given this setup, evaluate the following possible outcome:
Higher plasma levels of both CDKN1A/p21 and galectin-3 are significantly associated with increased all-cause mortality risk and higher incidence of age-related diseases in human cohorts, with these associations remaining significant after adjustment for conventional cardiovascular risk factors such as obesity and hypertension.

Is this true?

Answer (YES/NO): NO